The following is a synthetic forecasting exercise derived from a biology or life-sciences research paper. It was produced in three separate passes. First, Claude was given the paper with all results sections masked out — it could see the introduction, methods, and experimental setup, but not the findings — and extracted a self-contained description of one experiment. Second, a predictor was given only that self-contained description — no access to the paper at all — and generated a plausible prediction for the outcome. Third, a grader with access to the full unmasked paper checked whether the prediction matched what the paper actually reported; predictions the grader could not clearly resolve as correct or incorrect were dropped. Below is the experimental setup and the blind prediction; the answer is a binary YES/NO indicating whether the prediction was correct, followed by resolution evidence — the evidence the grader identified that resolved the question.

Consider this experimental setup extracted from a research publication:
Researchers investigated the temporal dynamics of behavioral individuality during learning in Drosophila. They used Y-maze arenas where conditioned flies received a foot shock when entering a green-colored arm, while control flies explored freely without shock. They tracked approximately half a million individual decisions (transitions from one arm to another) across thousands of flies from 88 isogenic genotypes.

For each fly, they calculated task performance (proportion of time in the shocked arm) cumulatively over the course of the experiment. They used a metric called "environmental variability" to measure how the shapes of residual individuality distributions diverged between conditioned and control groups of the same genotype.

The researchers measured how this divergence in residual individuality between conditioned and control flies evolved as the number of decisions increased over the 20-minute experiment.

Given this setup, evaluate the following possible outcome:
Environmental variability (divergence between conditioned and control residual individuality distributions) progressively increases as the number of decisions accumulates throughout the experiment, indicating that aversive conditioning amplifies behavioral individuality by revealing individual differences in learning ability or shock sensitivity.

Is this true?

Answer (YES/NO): NO